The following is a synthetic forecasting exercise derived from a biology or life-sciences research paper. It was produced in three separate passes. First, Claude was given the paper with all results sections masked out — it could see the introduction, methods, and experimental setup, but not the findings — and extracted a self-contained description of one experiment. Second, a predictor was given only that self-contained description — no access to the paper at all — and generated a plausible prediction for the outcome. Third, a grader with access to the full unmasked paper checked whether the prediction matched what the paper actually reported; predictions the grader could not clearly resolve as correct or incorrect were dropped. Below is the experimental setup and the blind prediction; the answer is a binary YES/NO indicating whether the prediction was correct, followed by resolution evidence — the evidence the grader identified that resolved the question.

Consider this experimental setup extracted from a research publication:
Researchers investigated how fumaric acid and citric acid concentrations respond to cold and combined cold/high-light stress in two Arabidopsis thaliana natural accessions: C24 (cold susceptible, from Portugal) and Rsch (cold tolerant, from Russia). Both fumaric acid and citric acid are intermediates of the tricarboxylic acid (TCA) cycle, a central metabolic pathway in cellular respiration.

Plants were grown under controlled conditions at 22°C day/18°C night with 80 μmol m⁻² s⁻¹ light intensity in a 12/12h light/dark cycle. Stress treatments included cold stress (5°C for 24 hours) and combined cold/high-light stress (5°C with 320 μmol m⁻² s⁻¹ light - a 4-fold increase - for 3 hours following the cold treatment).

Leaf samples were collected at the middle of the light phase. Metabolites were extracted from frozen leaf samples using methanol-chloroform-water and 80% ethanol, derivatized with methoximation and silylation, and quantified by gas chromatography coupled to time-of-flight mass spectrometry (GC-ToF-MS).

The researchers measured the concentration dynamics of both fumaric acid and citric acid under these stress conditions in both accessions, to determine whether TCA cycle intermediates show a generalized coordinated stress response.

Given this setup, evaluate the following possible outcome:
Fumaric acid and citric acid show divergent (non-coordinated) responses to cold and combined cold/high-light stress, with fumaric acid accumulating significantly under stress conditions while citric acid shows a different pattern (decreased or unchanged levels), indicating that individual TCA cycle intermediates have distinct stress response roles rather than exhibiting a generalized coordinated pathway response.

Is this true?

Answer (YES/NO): YES